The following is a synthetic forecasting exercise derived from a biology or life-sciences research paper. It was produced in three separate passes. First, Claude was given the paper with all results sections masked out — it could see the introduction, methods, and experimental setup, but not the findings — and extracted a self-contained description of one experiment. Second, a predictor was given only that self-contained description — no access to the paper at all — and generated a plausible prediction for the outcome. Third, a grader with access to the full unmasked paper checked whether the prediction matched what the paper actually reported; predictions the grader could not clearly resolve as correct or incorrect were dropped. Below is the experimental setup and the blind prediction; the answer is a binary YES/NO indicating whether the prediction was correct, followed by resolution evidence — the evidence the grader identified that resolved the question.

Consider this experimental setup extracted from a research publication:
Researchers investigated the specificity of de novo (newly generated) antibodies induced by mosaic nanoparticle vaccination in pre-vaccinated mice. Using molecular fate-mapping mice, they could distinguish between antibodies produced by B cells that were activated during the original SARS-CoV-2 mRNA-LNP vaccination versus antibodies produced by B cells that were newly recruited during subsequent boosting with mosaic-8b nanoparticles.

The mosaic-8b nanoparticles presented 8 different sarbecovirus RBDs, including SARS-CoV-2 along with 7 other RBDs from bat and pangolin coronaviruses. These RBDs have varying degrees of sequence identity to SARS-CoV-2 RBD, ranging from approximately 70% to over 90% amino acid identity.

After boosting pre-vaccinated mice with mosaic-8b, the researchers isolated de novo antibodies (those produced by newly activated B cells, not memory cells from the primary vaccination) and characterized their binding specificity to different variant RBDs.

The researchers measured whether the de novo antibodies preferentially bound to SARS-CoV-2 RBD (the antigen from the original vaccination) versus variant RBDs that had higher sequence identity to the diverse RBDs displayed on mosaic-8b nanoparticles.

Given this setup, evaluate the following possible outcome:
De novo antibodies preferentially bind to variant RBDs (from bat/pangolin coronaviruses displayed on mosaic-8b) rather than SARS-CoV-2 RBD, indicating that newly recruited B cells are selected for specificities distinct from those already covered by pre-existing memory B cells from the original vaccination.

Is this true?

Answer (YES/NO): YES